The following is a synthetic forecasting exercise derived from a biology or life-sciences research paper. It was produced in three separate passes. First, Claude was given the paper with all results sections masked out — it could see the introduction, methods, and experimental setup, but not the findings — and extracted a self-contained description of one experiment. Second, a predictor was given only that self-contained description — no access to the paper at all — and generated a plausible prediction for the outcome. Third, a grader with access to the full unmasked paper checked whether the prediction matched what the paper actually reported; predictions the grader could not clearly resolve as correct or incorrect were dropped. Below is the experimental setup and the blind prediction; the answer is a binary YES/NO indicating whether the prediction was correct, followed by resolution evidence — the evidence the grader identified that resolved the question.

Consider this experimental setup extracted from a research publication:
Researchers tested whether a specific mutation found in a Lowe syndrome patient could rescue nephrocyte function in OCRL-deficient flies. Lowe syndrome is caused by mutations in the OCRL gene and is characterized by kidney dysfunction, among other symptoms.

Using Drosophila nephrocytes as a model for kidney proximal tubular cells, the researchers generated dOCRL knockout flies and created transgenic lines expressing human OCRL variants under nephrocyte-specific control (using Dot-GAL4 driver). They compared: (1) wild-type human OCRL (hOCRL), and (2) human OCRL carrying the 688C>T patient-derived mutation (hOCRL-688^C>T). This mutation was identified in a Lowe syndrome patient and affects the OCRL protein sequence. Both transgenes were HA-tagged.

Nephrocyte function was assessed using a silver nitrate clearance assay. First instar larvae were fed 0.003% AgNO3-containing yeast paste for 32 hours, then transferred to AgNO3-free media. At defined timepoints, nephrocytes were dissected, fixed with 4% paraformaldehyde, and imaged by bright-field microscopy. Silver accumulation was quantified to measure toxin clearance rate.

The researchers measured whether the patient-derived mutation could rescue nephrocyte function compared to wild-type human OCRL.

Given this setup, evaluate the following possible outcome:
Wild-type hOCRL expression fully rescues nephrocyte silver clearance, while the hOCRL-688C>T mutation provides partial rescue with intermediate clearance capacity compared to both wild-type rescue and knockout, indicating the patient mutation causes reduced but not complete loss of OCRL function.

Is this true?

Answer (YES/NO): NO